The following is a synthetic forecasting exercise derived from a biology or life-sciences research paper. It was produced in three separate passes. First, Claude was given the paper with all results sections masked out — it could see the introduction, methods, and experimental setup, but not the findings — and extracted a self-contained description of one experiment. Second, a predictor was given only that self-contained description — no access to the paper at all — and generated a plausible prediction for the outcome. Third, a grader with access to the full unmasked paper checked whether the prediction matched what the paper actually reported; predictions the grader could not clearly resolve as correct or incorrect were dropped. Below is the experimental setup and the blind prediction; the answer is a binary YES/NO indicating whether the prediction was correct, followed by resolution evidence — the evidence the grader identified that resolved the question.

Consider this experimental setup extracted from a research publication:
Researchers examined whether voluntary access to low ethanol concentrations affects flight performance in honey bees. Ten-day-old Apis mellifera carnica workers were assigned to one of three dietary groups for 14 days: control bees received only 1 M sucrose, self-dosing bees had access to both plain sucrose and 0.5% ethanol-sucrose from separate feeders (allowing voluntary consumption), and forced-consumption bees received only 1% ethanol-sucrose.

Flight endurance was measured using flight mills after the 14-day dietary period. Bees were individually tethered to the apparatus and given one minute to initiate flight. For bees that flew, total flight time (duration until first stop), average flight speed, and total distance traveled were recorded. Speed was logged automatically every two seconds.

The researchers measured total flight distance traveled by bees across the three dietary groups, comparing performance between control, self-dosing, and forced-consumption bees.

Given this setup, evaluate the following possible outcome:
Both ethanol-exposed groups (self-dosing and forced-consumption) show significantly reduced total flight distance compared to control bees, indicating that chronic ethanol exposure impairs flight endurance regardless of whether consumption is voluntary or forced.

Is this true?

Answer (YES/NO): NO